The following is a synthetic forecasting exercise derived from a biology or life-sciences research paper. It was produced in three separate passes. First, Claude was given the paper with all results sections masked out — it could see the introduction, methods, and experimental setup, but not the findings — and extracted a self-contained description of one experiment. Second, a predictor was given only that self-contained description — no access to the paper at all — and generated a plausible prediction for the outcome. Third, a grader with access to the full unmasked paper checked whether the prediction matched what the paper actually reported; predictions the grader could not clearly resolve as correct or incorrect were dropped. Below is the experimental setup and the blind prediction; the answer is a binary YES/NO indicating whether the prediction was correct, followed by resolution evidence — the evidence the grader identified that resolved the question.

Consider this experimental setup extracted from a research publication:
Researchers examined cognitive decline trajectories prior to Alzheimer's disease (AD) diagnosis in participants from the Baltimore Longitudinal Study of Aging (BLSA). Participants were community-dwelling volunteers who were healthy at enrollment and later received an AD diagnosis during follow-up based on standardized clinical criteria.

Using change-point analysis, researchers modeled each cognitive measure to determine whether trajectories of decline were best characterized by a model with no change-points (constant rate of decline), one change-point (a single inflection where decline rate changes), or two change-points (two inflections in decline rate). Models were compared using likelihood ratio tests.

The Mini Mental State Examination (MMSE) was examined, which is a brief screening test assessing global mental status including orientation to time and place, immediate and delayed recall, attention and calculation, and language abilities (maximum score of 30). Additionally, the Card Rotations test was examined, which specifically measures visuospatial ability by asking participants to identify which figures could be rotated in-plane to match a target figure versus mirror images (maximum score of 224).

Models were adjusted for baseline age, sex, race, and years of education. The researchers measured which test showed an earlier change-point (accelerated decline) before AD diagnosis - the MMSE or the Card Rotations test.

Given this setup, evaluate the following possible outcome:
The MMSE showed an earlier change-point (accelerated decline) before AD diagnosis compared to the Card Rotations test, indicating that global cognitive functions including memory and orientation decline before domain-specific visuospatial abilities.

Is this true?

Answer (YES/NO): NO